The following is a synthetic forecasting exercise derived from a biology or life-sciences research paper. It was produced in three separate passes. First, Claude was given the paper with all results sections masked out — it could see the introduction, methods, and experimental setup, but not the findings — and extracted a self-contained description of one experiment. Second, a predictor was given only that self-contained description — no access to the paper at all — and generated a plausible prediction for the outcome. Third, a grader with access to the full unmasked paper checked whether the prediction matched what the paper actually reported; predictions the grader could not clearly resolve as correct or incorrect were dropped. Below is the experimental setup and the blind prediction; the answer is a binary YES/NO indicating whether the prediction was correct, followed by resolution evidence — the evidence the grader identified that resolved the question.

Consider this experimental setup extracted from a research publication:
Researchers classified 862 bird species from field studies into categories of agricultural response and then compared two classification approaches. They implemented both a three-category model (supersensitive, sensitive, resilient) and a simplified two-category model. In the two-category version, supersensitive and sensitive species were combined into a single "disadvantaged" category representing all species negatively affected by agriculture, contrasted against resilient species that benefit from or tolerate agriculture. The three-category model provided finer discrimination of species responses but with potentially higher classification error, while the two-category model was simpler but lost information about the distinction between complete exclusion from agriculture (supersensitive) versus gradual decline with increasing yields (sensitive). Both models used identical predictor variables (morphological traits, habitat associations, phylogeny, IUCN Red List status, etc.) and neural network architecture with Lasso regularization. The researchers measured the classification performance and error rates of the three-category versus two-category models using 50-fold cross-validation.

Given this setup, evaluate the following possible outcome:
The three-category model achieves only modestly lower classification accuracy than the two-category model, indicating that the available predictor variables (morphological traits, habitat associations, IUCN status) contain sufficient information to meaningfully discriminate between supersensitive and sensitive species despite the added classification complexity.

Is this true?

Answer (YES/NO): NO